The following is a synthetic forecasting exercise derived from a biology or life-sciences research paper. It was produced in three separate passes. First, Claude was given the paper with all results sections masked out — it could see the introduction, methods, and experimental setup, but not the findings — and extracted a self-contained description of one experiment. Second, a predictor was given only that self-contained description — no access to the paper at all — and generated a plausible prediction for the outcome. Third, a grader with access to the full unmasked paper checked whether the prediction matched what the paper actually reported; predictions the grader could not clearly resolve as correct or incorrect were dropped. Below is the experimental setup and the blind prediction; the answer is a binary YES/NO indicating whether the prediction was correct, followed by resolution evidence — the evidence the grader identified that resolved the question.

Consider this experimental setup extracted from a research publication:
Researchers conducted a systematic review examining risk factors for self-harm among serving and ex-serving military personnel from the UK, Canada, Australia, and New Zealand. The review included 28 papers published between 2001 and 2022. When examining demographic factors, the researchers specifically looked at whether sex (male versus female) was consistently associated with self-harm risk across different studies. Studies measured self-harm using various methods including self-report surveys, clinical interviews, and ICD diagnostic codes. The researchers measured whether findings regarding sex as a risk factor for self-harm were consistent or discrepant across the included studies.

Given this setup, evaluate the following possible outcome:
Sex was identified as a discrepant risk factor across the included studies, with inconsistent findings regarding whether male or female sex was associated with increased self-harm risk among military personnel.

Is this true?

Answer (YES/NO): YES